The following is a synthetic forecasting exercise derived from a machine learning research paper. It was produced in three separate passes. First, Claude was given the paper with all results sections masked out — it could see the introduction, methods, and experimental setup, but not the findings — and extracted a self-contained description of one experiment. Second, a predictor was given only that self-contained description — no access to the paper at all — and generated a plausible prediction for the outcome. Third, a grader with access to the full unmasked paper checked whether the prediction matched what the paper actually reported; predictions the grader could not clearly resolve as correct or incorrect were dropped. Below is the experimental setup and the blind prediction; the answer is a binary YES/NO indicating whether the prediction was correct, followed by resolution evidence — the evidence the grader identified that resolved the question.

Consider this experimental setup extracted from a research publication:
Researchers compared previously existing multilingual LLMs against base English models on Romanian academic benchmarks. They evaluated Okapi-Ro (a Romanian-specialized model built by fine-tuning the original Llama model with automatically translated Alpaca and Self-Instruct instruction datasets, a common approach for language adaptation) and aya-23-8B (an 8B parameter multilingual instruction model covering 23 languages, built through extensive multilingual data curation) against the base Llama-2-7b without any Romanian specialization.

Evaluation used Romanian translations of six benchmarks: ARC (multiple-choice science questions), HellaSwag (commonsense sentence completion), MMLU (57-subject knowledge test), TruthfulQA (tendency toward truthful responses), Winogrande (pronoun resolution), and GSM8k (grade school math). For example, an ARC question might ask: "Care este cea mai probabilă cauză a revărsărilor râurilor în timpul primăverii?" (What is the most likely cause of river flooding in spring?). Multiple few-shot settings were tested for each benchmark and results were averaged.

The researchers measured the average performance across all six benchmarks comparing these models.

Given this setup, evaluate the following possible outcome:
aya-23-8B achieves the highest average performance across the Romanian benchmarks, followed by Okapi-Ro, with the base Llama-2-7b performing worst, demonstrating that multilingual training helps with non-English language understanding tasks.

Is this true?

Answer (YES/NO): NO